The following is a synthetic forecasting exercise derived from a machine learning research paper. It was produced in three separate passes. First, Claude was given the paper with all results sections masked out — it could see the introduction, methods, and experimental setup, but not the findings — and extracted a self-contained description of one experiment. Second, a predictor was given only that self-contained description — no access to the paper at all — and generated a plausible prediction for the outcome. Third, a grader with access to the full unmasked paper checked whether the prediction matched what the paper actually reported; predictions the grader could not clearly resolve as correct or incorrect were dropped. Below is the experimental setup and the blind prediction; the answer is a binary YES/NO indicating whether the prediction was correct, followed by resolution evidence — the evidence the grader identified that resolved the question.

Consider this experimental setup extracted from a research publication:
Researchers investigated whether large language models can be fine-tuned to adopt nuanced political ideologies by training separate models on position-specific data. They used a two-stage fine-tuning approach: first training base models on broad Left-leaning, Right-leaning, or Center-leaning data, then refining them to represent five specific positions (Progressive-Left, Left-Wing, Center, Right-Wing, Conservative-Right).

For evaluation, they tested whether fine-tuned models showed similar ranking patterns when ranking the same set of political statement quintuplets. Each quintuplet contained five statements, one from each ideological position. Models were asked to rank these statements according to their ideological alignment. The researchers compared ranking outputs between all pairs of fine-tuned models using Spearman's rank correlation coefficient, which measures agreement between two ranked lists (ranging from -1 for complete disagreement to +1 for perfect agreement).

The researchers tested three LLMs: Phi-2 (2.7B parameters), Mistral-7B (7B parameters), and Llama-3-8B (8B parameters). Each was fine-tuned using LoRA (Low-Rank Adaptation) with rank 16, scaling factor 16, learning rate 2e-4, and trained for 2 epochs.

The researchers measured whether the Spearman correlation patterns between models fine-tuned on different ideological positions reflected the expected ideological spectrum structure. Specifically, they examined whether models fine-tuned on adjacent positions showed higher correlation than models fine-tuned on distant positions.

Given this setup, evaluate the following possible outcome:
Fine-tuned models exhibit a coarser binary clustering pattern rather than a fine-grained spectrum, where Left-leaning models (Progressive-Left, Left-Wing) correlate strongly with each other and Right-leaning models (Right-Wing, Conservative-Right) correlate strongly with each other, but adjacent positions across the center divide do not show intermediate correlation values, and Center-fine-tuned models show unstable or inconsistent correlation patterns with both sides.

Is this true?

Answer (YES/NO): NO